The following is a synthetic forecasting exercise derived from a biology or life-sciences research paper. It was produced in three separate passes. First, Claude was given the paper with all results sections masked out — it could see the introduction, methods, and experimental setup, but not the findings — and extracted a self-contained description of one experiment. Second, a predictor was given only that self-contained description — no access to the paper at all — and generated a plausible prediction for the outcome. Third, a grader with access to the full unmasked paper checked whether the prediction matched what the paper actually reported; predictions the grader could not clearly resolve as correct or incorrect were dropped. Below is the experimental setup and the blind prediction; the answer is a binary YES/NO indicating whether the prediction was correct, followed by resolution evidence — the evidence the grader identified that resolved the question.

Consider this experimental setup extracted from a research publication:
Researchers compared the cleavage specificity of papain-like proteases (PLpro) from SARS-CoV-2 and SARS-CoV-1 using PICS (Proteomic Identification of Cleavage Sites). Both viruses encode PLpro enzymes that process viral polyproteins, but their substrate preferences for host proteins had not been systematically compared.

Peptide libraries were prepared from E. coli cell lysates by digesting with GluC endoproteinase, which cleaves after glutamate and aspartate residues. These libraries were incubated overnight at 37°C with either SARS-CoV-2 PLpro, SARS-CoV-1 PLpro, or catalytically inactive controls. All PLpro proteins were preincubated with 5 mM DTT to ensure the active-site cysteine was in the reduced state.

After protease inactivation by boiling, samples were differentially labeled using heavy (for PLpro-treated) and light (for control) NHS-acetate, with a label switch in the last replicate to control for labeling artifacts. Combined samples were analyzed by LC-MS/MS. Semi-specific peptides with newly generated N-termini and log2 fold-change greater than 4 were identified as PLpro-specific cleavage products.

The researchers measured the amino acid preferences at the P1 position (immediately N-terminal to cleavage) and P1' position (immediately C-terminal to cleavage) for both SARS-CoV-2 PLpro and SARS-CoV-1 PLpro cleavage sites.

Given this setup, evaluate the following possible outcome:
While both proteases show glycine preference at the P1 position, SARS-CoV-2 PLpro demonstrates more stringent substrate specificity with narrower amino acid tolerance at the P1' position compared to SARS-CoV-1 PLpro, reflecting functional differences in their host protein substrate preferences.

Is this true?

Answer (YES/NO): NO